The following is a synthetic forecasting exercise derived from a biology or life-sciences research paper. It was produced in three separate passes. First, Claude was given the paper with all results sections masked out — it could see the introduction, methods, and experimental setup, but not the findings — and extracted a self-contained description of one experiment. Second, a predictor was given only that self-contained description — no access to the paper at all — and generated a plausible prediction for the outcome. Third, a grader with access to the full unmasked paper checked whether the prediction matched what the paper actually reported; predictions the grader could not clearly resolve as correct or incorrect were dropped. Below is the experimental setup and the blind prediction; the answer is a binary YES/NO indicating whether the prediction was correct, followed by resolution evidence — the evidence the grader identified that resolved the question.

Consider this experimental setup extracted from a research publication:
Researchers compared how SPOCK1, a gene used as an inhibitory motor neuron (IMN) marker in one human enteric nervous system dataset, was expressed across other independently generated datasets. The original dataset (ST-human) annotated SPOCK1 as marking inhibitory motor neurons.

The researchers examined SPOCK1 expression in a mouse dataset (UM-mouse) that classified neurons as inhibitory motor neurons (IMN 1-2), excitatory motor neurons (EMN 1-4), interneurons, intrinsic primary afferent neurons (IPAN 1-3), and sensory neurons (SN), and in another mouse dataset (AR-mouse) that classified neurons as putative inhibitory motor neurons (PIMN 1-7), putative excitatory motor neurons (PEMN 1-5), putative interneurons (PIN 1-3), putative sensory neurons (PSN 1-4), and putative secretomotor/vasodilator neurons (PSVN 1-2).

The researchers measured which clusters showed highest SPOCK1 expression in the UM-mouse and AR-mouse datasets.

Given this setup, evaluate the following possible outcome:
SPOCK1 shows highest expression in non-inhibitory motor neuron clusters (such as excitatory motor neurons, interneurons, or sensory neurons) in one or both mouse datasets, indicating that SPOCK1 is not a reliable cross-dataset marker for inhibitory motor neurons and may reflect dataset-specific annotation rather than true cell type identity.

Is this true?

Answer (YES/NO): YES